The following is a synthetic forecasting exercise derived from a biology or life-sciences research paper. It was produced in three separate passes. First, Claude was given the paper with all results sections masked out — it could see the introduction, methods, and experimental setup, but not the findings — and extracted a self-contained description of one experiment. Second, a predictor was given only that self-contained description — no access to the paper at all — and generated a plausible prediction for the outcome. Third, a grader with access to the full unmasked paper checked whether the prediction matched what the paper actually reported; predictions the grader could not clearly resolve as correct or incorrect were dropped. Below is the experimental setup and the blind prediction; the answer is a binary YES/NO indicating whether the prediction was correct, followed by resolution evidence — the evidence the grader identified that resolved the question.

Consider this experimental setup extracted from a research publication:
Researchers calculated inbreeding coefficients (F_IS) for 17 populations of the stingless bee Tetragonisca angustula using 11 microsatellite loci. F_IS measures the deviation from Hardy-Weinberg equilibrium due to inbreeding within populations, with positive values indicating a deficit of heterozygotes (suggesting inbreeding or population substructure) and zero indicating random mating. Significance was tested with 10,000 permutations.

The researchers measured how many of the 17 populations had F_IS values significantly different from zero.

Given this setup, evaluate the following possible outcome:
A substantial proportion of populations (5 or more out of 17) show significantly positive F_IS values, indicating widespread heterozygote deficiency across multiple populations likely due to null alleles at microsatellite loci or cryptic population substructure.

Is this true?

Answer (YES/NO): YES